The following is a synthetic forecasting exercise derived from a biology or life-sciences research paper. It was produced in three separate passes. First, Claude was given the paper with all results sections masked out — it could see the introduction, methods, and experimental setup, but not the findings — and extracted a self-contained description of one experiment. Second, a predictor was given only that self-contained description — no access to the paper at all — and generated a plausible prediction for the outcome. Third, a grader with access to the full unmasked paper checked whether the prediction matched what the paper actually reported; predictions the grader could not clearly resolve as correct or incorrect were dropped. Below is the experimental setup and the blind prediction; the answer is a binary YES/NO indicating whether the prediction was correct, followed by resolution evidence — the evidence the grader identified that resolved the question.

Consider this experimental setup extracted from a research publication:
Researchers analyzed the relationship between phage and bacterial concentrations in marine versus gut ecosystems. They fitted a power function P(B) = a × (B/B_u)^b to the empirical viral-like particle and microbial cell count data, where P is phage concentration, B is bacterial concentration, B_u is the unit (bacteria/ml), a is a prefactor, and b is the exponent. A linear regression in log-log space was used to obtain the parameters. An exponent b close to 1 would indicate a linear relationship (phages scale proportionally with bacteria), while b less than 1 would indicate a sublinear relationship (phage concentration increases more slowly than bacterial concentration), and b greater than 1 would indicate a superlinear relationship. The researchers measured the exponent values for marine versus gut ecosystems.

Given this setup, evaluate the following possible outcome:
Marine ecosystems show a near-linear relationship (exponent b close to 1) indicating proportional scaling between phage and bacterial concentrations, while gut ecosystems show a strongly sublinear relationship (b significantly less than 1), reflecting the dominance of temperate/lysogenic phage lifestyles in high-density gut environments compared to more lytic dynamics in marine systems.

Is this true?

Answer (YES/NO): NO